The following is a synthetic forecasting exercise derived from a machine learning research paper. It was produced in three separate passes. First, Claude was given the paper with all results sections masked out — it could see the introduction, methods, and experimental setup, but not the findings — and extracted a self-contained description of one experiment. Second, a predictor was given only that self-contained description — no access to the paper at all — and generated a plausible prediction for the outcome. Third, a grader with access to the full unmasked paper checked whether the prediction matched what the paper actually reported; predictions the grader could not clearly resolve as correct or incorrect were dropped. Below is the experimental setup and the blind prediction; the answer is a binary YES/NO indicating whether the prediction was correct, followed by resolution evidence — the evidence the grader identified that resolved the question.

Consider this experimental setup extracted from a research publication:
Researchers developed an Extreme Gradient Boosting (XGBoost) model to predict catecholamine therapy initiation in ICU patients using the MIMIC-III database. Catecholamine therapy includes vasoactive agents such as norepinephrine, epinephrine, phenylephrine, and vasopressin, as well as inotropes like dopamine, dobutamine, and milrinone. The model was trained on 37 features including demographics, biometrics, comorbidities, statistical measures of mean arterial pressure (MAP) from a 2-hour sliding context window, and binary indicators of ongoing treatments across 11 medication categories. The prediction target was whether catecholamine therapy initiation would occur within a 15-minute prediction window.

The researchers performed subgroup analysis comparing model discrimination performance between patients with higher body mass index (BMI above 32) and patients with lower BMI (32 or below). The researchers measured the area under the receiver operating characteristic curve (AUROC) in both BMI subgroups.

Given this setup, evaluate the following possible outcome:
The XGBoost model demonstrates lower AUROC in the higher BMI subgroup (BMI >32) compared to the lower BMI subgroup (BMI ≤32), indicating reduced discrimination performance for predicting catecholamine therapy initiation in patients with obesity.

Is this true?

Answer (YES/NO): NO